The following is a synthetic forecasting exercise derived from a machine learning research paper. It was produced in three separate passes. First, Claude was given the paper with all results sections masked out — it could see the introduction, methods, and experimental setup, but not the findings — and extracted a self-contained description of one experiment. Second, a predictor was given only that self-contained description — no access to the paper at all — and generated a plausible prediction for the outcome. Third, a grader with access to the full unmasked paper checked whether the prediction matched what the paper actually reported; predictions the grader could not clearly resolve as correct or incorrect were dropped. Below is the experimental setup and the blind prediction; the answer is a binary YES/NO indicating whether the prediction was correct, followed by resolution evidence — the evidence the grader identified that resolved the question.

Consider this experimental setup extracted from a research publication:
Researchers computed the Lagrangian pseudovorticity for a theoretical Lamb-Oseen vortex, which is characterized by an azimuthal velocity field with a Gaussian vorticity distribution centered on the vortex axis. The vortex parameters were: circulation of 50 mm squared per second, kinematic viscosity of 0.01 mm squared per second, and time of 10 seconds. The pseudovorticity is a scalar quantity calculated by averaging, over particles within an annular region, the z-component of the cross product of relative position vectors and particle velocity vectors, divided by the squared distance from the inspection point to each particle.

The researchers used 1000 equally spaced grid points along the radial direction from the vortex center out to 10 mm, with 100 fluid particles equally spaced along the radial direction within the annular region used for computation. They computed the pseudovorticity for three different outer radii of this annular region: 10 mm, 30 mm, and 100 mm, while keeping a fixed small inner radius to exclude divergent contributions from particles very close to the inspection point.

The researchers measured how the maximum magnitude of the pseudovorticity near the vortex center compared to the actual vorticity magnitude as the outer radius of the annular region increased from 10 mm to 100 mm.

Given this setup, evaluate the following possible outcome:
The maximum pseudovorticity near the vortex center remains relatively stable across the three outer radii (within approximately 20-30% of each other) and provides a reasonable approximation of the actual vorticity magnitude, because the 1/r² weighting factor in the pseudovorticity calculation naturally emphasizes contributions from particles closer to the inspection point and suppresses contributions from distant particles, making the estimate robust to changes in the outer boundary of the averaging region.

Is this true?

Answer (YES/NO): NO